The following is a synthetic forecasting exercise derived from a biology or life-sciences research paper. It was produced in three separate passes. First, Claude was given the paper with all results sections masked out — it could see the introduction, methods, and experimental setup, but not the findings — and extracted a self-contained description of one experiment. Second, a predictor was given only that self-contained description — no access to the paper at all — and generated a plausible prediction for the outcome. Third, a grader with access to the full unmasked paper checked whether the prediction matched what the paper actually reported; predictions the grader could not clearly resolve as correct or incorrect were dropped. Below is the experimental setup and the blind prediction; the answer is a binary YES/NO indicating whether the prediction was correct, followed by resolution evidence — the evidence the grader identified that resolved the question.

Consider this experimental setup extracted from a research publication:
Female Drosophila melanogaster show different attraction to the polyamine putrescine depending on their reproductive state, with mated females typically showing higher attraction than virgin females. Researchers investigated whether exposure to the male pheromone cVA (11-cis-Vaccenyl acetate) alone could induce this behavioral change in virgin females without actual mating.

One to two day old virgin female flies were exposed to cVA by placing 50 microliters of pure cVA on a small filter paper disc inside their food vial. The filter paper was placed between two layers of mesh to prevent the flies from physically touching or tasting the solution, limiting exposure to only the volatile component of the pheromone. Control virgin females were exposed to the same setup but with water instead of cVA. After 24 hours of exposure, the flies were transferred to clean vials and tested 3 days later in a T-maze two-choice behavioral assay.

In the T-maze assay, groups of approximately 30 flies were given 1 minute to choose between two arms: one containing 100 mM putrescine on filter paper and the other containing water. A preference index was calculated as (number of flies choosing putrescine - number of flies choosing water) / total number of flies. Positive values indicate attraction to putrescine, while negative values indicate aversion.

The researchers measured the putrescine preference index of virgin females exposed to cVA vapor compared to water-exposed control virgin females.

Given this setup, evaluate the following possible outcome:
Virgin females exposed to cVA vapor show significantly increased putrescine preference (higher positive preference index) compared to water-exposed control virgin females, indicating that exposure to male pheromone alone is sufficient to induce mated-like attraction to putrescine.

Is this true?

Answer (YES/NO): NO